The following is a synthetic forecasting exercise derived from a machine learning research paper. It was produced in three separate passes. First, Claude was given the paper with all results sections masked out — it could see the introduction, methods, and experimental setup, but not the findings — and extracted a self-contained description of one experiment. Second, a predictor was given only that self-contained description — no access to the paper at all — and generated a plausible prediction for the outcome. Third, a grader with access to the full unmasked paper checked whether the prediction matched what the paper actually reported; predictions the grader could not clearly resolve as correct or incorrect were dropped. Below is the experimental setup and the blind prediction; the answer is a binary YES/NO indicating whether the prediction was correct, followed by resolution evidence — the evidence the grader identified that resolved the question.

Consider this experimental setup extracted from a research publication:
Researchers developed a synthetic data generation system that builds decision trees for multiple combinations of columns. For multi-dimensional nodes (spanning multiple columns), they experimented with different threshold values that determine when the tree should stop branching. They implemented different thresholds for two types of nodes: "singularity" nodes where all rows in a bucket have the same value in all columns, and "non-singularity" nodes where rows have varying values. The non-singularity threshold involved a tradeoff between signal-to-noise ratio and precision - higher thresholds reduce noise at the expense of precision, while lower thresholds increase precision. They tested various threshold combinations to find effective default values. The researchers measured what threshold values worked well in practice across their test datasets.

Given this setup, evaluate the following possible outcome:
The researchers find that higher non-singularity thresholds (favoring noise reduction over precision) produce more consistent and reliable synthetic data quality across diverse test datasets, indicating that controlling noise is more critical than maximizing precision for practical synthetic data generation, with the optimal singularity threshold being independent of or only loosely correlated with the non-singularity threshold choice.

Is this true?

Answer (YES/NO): NO